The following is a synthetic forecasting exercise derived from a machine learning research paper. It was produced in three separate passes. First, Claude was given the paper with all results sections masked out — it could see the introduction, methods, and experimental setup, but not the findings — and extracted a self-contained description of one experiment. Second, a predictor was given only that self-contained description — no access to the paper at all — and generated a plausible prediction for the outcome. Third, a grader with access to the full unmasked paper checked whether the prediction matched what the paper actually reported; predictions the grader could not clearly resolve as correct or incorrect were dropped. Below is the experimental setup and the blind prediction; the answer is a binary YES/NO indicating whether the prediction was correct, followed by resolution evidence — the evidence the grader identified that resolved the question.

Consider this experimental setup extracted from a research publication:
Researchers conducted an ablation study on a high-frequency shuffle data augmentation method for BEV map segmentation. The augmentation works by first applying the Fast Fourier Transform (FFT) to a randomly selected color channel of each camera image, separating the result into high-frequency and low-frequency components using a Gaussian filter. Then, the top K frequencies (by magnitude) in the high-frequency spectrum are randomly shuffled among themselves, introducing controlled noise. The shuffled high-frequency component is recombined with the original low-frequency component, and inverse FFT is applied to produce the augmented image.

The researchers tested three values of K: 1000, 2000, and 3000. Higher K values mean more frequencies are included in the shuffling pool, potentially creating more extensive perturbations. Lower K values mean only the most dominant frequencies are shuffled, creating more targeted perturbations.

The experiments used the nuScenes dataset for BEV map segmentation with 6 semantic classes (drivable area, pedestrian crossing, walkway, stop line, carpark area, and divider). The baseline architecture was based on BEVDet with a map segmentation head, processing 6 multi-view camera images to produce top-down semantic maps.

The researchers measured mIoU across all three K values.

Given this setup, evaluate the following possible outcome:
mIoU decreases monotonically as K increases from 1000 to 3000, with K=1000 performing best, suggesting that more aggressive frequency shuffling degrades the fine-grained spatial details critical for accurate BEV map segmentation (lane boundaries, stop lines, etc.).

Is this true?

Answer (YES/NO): NO